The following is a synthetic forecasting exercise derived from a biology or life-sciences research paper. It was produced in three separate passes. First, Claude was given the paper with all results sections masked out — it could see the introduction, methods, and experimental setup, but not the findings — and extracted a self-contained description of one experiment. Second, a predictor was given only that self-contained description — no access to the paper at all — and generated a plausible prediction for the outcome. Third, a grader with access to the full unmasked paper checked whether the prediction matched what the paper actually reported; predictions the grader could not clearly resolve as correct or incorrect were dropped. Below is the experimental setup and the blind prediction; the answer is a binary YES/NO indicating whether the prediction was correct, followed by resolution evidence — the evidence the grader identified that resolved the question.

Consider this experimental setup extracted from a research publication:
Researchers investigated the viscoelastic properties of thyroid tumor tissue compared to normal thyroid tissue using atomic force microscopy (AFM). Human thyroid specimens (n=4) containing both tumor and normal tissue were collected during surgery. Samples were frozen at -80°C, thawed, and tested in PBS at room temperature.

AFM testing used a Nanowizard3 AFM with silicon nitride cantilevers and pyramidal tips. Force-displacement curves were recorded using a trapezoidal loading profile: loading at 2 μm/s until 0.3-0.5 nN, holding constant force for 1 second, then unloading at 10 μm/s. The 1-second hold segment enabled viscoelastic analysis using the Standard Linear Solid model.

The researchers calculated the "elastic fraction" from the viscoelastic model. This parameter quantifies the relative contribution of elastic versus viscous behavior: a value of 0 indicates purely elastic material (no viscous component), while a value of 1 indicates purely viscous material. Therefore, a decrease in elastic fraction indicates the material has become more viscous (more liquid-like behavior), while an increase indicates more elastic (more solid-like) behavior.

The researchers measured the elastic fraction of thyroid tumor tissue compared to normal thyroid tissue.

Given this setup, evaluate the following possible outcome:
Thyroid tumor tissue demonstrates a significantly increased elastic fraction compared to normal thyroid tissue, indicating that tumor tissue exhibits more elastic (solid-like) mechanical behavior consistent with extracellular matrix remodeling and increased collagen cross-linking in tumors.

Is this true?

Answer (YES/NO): NO